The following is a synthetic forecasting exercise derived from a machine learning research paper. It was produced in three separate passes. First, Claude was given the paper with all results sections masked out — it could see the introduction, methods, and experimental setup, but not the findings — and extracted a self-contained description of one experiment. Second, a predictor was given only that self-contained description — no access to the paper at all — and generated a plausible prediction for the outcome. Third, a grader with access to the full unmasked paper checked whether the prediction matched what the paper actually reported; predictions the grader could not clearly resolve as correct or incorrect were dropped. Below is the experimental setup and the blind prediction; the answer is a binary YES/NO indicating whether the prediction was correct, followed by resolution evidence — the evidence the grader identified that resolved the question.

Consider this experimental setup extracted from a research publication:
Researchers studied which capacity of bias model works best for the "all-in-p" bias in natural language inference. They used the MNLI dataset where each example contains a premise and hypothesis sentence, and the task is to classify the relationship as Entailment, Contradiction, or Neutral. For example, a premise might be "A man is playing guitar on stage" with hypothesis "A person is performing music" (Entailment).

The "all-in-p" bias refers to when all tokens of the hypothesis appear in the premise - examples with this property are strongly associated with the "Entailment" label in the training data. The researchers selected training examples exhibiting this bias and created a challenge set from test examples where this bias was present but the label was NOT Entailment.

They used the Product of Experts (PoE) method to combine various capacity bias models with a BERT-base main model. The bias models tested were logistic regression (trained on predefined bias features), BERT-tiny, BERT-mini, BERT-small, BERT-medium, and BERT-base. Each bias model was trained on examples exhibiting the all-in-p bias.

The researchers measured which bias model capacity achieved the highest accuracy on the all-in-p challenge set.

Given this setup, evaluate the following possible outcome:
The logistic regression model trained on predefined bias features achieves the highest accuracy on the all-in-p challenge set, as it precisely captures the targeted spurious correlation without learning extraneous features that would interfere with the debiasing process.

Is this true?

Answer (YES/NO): NO